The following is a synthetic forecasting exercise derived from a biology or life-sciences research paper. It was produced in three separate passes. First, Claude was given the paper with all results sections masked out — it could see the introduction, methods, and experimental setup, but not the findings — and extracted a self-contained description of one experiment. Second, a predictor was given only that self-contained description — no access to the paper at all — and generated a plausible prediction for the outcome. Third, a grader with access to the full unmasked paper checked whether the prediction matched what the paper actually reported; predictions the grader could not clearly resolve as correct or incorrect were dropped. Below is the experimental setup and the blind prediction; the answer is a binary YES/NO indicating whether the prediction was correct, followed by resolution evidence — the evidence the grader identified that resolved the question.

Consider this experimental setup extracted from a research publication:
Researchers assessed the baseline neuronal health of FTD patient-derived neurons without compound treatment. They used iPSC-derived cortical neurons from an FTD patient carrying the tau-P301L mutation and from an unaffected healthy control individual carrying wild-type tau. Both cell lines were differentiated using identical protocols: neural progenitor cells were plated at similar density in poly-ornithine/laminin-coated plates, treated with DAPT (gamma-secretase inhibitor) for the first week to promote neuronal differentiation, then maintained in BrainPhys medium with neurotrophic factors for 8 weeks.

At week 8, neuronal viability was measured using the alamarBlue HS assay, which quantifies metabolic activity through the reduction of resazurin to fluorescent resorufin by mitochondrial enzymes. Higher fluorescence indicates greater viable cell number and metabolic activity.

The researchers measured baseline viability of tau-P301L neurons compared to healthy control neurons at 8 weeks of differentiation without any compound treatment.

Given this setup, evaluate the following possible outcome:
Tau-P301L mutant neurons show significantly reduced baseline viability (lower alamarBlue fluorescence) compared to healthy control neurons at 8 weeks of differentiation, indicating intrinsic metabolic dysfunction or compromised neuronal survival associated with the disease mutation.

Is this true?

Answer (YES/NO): NO